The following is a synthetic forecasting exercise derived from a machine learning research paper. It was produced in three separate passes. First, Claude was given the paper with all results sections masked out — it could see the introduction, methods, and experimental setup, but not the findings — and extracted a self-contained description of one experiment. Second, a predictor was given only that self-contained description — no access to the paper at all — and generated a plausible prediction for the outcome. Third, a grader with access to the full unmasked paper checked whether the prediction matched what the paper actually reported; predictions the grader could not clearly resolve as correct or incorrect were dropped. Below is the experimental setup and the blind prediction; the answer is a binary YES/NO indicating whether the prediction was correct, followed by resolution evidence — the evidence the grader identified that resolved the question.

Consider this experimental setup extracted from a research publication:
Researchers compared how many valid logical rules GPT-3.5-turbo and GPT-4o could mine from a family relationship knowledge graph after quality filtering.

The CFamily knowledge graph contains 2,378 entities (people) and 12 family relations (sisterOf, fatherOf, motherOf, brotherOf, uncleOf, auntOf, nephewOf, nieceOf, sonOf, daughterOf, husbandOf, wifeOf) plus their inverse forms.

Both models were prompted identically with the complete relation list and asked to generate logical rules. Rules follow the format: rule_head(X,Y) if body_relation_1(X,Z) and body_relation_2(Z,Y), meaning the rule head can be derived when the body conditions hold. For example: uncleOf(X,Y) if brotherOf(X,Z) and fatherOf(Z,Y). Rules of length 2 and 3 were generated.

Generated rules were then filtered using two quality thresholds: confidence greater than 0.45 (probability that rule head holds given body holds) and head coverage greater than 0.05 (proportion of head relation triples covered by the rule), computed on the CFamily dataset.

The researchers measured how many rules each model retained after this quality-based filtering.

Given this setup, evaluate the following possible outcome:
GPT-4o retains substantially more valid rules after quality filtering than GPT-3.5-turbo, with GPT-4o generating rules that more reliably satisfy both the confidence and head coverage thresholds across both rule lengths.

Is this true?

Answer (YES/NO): NO